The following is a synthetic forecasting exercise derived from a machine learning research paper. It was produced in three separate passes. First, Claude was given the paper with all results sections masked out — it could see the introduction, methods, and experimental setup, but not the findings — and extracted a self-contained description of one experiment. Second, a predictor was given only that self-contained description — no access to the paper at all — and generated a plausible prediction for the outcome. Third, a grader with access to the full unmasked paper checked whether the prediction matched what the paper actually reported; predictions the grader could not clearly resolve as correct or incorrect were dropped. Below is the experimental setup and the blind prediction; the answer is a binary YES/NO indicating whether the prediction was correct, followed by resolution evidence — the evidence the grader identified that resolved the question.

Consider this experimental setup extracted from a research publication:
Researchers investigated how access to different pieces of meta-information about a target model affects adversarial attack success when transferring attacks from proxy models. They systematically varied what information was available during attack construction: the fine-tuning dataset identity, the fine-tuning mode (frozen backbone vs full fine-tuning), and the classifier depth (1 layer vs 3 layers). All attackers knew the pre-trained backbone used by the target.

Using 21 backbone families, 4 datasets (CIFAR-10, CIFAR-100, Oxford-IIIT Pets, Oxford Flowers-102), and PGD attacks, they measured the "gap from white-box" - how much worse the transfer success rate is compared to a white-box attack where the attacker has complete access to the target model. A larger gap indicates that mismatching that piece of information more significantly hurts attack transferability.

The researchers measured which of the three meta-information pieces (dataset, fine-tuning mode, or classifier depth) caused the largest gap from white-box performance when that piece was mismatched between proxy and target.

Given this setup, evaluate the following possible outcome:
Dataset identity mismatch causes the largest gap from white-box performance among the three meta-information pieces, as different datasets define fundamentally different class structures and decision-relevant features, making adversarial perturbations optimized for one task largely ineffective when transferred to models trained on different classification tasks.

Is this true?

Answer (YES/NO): NO